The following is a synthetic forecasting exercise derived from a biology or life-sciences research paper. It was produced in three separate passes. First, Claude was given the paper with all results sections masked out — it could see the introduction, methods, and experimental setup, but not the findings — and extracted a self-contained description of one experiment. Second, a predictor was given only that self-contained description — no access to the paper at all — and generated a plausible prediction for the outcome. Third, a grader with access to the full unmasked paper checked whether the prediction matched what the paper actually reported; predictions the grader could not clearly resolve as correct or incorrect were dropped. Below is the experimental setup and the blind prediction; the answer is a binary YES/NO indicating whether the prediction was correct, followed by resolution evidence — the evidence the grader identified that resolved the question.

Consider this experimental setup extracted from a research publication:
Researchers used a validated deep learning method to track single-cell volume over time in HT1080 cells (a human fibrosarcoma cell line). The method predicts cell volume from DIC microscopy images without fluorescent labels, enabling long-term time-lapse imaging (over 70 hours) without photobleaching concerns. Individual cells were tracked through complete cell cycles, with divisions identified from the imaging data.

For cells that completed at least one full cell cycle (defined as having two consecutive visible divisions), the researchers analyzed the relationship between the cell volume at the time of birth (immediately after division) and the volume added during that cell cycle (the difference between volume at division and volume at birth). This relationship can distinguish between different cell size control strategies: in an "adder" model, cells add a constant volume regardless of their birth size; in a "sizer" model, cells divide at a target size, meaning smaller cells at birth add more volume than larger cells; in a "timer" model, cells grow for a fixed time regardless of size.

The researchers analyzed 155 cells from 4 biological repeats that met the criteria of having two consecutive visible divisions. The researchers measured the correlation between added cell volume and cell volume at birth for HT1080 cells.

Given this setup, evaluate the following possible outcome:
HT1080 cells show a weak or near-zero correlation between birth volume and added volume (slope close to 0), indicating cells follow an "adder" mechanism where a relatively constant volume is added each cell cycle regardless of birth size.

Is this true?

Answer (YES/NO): NO